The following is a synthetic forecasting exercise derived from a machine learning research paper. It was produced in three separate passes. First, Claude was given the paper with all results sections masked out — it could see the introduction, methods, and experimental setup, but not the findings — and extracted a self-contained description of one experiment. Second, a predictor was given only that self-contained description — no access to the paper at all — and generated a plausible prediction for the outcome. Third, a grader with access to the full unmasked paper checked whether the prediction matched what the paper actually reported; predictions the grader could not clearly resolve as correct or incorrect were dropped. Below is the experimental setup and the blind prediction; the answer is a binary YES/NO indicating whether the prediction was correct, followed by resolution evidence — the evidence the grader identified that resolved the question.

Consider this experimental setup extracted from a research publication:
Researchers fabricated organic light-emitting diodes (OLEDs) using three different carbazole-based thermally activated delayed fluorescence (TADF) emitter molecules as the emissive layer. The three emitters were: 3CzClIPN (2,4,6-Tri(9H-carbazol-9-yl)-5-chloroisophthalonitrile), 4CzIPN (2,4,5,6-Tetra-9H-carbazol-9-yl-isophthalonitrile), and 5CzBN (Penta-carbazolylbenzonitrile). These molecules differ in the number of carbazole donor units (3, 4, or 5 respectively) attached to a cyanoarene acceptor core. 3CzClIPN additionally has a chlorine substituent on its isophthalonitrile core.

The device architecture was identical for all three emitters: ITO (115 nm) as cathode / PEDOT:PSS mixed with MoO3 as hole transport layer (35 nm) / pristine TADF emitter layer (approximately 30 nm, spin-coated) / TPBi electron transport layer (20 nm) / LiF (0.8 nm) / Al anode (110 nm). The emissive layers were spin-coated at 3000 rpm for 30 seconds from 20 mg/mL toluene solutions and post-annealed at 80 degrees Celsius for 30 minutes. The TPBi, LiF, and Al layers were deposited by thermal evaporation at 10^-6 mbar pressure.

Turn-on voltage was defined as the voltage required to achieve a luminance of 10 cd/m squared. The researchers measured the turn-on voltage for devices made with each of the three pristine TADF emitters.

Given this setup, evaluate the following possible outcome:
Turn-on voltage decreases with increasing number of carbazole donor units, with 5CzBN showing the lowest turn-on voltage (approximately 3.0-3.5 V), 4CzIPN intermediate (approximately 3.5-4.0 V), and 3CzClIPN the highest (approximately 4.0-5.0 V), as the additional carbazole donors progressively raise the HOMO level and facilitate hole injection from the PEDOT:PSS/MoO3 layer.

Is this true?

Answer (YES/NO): NO